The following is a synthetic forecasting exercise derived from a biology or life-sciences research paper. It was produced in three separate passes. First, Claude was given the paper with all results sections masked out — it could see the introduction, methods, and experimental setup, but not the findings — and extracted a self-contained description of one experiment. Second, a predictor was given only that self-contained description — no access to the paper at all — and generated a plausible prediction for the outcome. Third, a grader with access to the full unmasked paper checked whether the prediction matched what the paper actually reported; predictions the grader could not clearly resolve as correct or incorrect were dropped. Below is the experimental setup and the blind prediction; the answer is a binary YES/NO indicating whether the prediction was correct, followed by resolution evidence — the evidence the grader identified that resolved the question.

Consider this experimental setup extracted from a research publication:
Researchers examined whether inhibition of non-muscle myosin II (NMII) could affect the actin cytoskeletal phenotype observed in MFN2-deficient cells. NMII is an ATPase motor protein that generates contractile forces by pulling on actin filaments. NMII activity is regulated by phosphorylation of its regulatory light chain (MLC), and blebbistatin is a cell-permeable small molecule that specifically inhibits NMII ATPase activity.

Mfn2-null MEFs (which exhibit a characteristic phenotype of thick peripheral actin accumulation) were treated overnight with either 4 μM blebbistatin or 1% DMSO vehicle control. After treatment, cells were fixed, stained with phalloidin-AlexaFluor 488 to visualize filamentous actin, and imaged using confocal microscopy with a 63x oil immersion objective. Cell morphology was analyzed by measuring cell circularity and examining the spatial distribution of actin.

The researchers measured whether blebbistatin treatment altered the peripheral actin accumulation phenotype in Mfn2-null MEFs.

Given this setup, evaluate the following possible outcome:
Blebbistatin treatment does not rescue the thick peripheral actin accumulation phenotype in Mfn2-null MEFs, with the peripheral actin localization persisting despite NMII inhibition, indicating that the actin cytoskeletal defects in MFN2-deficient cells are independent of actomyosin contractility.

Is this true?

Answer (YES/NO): NO